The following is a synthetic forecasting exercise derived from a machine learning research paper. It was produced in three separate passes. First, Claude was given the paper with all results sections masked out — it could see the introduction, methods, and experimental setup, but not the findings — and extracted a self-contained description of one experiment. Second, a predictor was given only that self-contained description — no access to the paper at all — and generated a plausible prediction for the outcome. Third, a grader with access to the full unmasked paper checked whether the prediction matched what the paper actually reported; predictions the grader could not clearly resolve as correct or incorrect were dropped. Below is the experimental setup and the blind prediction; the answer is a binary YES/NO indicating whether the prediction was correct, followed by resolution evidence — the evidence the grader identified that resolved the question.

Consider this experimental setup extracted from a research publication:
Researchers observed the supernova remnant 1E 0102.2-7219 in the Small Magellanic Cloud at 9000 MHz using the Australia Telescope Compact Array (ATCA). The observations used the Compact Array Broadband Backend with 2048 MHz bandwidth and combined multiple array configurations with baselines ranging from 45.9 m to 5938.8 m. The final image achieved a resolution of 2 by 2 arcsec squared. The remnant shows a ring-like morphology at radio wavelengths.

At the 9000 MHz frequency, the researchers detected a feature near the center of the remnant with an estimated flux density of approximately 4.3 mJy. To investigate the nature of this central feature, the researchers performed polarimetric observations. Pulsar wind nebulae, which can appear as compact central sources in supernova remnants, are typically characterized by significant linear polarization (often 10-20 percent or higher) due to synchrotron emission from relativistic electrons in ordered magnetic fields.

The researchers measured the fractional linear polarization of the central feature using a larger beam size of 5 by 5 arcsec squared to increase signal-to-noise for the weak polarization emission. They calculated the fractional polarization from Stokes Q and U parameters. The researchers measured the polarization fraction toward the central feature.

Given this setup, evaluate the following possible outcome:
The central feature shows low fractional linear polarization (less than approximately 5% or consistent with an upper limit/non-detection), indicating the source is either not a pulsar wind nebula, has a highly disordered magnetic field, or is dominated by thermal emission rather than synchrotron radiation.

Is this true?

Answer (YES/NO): YES